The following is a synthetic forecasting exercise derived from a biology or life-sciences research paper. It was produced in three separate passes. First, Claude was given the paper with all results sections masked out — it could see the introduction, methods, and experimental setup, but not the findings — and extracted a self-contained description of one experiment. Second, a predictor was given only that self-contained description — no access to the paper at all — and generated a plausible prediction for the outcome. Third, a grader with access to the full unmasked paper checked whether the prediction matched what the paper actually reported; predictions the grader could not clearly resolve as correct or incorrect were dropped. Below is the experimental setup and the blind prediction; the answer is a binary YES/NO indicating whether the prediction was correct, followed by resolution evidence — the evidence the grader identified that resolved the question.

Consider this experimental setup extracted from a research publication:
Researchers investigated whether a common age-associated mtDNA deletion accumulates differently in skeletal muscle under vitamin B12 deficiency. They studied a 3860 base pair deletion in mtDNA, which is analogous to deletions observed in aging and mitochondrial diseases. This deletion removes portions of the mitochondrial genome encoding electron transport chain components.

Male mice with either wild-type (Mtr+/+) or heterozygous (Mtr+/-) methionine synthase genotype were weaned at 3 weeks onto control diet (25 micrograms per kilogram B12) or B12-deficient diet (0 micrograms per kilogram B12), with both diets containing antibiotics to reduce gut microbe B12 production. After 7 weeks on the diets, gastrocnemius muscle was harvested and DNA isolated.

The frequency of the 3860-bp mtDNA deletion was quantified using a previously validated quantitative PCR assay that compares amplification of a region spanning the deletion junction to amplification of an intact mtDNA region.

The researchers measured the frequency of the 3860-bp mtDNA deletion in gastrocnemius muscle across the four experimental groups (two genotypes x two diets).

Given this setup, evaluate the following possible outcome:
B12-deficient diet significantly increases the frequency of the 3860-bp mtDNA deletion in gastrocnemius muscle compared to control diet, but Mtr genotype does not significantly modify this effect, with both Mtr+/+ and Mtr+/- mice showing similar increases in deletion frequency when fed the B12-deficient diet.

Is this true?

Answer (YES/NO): NO